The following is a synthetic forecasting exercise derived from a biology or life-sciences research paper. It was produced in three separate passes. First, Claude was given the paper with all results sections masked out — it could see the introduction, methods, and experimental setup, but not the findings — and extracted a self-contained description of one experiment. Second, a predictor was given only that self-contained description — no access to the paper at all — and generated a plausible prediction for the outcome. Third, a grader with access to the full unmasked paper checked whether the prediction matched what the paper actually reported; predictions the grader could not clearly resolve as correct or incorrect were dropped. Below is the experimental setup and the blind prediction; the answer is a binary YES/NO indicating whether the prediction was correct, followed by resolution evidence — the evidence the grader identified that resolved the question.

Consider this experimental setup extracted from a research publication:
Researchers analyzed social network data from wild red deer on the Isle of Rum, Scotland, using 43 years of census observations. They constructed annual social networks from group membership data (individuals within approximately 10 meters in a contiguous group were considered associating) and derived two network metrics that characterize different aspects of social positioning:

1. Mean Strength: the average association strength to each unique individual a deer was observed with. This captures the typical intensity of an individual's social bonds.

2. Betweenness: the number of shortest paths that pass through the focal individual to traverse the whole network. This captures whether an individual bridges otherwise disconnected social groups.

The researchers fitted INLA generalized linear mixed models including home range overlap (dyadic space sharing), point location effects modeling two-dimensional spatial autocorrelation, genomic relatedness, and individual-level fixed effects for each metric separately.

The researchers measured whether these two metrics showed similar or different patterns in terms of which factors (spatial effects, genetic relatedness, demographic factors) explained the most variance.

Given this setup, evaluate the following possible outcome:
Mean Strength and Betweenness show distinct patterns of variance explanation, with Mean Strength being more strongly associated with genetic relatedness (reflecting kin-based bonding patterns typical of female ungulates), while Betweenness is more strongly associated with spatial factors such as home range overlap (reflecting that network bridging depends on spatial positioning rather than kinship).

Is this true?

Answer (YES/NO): NO